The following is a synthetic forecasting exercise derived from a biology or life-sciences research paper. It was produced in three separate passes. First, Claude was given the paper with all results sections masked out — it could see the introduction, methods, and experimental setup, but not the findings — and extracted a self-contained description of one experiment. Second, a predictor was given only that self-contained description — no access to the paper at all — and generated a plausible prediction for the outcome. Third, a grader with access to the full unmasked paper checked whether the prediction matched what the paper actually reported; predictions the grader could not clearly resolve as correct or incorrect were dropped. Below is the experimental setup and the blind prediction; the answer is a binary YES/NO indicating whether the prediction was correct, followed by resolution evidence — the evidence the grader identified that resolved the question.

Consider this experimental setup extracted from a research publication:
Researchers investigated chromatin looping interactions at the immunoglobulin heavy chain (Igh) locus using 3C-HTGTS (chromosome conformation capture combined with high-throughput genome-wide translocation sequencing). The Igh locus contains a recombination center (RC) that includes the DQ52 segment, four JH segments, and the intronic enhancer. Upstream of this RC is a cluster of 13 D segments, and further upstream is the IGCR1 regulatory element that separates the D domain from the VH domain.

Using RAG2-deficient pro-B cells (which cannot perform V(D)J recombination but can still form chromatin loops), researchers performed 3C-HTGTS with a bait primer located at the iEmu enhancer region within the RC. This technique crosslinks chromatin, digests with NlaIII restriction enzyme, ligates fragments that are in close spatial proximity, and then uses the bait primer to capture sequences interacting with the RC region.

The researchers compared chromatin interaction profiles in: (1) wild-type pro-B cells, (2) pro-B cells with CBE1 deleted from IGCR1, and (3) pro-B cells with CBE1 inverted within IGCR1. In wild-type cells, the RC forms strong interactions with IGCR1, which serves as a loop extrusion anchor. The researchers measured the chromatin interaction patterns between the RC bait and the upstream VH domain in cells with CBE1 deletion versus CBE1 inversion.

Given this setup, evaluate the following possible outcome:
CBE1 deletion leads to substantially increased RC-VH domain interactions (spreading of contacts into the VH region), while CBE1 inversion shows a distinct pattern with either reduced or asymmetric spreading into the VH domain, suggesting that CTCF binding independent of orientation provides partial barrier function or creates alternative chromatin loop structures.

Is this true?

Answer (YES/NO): NO